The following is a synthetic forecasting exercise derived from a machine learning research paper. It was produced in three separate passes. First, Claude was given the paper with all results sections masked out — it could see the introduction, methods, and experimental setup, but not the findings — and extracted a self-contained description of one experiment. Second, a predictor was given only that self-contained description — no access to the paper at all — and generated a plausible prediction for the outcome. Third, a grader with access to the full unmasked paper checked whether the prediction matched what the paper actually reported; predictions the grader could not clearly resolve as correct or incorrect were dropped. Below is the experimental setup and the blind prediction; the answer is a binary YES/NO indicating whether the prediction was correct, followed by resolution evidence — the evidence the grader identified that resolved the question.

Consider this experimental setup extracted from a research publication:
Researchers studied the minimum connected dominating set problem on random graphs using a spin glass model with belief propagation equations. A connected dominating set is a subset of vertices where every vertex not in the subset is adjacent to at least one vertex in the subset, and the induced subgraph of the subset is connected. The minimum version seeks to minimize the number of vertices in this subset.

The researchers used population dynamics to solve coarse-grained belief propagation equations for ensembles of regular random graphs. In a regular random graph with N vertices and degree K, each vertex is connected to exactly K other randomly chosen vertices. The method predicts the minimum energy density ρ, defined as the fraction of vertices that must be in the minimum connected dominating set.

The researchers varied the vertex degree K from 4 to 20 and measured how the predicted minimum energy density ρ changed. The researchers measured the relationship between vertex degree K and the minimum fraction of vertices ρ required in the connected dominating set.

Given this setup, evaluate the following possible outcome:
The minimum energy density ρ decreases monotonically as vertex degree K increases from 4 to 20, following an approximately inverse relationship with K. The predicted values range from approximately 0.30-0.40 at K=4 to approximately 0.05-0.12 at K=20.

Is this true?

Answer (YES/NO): YES